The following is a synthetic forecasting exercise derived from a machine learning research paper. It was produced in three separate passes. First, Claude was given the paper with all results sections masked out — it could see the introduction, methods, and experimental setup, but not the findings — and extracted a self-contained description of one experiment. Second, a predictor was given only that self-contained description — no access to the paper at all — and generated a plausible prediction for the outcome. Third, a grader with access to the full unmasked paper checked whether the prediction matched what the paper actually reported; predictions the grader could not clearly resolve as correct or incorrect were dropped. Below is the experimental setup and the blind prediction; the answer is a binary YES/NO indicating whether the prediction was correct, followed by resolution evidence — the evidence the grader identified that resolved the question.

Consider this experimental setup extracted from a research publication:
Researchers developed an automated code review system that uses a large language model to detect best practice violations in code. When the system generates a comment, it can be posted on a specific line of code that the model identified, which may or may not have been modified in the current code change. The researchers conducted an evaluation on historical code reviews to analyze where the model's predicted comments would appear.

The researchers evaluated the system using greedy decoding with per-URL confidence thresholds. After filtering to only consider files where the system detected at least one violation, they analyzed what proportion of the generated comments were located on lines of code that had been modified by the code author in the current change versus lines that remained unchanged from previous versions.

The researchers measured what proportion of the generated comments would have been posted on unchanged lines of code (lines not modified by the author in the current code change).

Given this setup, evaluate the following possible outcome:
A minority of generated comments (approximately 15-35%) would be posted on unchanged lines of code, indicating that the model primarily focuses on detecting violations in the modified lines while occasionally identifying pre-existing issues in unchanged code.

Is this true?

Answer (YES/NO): NO